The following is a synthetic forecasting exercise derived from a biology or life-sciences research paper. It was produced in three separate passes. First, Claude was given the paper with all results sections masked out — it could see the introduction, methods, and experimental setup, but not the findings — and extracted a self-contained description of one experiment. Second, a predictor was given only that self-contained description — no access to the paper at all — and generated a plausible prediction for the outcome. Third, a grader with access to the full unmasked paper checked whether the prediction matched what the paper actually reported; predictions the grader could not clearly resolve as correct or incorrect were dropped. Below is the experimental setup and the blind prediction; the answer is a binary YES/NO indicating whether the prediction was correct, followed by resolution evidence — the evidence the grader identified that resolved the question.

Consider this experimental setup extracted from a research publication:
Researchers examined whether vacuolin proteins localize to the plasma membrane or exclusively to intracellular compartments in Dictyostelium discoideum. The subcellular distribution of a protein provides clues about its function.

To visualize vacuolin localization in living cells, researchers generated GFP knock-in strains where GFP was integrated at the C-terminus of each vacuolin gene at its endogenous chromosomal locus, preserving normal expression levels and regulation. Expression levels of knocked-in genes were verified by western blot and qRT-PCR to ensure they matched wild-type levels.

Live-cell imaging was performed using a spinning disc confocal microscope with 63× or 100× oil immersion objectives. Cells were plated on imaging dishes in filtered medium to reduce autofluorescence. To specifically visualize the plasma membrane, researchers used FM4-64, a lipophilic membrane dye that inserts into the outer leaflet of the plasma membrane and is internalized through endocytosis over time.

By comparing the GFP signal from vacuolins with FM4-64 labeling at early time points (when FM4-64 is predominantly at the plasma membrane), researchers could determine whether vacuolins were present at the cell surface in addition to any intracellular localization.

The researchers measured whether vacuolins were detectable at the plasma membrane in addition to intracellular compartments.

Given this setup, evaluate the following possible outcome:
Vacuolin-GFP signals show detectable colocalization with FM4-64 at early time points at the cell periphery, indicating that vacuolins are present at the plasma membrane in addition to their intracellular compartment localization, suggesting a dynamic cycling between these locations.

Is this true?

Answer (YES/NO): NO